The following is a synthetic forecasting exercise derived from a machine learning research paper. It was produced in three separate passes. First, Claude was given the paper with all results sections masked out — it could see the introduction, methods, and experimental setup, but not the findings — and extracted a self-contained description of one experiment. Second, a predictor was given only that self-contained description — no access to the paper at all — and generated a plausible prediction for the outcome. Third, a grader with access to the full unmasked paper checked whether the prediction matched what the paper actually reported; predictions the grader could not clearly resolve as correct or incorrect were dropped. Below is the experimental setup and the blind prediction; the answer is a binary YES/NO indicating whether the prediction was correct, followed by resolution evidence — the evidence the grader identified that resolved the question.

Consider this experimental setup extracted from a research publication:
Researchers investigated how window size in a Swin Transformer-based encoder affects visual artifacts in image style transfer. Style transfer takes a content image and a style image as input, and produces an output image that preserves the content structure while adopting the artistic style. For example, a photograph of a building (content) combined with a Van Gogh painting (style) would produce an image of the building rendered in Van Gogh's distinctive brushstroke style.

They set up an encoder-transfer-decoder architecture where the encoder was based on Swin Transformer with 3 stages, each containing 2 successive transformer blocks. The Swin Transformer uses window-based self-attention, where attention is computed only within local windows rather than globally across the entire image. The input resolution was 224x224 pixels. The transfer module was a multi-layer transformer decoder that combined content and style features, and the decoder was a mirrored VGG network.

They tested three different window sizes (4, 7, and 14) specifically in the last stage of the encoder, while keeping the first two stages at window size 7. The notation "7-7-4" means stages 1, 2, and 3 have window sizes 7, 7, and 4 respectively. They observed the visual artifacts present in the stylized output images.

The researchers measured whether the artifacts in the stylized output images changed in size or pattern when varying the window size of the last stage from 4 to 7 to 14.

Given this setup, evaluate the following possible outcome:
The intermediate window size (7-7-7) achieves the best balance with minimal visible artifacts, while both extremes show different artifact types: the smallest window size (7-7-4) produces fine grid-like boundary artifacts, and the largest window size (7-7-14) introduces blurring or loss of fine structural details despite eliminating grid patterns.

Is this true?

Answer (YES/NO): NO